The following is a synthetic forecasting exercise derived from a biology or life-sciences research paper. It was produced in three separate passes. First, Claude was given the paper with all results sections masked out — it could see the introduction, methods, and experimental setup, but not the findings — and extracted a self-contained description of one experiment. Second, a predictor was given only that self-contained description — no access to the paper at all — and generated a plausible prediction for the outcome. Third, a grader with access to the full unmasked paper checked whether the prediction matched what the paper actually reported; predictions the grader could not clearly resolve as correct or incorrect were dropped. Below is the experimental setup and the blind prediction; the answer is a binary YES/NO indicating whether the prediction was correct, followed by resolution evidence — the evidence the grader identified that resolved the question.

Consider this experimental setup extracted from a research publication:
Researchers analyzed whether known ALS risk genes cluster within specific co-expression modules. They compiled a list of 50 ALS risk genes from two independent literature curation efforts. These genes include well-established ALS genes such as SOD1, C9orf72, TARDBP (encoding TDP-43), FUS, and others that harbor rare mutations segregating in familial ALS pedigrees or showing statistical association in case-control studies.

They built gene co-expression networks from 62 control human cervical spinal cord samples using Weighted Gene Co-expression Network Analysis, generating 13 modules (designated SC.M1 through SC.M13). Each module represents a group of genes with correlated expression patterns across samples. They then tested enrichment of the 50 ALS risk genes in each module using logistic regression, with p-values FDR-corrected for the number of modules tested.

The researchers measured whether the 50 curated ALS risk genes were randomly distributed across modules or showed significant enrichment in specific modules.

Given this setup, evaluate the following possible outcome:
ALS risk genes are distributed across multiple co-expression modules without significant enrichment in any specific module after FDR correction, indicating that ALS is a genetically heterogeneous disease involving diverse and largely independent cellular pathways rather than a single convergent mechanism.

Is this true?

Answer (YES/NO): NO